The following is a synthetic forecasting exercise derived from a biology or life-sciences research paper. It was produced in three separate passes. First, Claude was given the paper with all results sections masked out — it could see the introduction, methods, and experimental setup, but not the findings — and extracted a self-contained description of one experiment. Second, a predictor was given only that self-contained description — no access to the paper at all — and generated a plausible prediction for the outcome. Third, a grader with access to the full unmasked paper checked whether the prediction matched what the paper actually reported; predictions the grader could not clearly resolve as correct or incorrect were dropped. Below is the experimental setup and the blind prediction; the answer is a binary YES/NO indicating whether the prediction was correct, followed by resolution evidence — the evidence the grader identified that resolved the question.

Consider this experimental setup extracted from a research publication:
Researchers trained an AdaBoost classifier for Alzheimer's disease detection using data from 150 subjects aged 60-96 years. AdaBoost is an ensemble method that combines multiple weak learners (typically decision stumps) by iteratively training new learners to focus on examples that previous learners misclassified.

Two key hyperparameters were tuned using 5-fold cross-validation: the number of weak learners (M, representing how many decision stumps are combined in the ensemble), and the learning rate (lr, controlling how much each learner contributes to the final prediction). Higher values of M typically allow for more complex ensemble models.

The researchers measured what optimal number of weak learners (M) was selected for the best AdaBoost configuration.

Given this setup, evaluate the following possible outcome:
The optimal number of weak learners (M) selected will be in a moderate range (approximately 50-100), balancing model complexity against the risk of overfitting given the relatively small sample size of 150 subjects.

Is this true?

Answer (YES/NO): NO